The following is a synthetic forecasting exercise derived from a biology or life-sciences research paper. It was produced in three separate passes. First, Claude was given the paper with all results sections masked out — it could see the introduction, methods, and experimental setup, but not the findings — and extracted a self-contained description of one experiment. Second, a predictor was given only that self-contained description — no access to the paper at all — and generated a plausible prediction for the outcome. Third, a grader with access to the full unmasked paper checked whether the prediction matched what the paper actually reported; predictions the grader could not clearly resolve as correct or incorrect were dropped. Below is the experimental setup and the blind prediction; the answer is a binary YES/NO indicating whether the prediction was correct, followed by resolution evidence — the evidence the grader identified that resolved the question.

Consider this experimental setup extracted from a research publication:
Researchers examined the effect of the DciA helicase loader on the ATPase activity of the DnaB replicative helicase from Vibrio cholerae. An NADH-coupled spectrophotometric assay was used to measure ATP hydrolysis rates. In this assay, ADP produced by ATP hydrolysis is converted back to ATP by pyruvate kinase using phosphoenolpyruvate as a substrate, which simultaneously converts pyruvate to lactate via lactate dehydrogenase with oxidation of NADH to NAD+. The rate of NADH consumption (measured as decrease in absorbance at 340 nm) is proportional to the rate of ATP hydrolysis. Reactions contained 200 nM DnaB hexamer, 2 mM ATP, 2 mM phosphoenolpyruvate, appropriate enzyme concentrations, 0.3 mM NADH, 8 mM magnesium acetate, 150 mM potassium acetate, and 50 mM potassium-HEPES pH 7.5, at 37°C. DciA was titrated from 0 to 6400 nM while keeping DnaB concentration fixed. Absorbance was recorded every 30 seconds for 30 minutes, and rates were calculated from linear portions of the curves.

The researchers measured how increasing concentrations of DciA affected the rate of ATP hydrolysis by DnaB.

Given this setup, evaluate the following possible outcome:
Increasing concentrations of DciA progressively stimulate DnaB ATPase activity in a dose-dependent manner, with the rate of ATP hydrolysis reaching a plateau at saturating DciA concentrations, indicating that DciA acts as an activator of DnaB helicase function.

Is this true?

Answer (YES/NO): NO